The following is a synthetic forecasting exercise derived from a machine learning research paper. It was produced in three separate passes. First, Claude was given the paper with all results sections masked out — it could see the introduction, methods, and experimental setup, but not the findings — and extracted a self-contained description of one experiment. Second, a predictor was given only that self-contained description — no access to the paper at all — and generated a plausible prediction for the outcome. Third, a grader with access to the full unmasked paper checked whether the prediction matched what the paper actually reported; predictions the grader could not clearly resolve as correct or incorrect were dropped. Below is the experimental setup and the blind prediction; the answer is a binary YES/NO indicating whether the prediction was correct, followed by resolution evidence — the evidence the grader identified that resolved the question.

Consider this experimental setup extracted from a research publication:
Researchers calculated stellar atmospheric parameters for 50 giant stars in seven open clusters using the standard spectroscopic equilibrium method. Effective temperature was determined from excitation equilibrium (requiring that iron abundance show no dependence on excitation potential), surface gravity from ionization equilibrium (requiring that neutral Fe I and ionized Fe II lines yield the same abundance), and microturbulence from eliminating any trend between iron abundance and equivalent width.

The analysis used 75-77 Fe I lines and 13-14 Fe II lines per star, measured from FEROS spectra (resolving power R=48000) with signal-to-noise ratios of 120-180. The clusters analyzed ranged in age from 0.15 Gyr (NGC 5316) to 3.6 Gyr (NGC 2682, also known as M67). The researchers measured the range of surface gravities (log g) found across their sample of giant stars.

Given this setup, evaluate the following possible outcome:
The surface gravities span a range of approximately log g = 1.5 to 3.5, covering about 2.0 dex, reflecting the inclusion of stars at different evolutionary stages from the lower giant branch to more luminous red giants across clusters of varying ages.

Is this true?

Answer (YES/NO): NO